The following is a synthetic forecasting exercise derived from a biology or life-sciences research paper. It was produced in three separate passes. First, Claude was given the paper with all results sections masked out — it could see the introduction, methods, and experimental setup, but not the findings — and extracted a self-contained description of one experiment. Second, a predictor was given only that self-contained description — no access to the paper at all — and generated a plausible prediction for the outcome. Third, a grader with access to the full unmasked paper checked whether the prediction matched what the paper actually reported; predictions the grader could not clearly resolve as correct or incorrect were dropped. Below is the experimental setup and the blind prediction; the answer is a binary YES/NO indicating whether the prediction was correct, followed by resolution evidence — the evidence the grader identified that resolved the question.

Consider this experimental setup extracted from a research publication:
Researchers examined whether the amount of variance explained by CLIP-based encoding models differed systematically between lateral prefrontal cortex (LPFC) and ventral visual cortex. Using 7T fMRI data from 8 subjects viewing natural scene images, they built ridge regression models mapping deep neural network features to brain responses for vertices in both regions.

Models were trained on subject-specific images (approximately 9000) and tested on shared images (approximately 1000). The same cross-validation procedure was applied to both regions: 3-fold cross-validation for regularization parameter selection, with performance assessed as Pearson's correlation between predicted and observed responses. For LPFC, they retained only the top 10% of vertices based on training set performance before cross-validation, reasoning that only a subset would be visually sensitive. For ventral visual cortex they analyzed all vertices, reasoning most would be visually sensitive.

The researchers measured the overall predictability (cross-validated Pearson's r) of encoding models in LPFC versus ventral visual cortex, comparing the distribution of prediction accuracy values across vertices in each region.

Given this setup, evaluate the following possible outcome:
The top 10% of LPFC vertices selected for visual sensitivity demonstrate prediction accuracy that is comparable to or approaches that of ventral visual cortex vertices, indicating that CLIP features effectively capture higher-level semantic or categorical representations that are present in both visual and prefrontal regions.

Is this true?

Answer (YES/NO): NO